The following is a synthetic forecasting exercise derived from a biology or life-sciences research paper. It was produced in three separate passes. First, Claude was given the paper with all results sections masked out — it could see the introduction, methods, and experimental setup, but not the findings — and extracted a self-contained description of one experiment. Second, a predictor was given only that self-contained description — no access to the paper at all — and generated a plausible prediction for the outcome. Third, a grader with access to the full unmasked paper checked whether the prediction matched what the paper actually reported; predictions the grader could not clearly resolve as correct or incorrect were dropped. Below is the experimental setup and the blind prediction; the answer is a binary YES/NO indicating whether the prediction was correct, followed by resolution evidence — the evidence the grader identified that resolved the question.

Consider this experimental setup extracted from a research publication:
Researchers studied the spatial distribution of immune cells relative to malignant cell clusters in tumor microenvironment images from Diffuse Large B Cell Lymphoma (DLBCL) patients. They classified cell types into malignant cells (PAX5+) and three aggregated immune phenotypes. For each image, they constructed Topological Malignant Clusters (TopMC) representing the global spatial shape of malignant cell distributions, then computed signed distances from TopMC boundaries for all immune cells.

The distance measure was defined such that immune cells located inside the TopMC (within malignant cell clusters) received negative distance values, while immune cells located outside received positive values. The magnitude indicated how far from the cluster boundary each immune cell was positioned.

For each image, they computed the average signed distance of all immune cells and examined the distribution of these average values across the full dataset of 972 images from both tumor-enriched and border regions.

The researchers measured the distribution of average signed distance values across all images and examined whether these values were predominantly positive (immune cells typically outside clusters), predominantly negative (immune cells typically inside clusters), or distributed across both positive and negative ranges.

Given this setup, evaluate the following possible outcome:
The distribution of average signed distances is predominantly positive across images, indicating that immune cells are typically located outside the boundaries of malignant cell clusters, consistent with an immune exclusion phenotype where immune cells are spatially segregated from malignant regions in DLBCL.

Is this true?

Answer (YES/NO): NO